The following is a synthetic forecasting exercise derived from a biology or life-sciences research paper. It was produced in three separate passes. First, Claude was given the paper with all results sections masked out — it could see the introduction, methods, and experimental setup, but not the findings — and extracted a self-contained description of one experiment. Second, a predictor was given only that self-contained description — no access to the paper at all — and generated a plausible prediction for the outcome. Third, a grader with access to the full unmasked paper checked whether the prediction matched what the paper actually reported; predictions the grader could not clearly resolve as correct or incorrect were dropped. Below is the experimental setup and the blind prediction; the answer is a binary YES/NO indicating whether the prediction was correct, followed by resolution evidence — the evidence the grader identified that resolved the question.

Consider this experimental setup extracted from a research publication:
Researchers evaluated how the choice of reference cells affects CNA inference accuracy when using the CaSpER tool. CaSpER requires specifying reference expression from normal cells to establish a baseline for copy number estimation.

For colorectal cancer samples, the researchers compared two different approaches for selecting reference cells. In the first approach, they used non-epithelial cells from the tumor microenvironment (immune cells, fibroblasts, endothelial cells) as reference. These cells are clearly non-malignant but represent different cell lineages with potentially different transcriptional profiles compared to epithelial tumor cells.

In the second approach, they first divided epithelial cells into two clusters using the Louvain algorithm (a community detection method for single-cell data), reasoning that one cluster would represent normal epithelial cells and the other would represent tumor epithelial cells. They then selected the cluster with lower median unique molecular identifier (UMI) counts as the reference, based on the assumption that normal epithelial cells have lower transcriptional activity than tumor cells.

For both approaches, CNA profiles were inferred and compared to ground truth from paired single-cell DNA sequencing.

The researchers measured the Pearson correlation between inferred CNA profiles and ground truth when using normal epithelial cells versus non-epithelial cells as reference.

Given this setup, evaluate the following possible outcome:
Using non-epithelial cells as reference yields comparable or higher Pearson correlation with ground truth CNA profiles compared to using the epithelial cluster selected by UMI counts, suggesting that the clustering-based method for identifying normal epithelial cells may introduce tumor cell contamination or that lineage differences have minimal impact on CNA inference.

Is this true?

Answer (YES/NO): NO